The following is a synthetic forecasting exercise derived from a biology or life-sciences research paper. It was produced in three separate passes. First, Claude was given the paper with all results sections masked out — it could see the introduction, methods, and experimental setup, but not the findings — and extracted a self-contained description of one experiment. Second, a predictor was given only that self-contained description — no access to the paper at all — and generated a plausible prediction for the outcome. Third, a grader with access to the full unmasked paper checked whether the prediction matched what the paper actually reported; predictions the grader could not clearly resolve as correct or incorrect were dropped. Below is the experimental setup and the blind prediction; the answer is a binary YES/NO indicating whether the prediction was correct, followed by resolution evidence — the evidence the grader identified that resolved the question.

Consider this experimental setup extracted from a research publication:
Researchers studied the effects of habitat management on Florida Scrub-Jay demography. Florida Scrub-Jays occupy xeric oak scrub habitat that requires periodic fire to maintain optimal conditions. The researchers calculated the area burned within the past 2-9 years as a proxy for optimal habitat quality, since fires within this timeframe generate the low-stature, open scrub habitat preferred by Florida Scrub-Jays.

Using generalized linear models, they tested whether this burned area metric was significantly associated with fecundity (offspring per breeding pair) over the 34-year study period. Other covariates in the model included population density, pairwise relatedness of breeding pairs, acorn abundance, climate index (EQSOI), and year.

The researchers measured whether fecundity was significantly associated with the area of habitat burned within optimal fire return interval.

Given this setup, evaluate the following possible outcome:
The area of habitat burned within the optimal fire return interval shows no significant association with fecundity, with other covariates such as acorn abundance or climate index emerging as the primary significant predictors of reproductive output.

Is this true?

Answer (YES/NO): NO